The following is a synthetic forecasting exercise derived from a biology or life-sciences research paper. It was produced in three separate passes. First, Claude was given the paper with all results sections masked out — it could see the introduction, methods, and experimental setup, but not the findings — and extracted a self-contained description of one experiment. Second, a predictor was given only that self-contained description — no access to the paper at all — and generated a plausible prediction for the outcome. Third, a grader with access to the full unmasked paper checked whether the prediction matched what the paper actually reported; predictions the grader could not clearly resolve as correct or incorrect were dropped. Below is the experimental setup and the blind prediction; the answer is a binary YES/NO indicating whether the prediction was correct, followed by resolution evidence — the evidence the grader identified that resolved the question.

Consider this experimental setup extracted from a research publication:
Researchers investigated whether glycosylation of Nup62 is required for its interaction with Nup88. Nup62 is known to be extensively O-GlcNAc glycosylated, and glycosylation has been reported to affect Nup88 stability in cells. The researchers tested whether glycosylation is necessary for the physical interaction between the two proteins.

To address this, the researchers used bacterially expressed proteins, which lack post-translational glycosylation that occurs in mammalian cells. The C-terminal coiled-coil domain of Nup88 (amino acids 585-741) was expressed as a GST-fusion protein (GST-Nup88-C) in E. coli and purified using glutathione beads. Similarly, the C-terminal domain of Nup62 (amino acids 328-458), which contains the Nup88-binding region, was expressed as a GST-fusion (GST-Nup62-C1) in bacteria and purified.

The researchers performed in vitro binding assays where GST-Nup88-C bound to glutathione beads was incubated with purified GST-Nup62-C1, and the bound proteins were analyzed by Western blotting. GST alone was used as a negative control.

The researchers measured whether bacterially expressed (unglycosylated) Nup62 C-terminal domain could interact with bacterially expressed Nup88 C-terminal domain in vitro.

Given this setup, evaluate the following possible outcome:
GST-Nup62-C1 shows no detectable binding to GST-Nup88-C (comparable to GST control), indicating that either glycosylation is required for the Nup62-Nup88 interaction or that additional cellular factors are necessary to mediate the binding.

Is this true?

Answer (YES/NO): NO